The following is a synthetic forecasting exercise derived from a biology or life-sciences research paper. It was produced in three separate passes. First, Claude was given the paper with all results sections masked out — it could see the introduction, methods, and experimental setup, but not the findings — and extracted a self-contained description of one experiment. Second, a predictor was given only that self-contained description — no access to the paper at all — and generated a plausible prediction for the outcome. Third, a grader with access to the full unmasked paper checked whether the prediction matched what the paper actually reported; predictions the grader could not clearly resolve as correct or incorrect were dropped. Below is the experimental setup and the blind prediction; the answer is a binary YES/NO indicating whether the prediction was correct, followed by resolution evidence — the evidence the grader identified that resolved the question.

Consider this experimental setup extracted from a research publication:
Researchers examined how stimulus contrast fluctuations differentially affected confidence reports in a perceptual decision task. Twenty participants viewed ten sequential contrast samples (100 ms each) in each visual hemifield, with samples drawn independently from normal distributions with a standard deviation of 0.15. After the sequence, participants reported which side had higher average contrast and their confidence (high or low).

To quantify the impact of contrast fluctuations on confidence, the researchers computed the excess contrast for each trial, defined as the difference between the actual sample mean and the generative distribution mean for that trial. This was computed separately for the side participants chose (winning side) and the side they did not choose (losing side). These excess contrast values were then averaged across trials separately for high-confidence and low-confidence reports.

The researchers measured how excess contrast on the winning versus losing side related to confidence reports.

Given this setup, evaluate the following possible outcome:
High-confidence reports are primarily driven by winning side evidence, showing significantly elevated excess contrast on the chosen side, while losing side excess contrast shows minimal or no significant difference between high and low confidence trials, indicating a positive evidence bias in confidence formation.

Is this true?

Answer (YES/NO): NO